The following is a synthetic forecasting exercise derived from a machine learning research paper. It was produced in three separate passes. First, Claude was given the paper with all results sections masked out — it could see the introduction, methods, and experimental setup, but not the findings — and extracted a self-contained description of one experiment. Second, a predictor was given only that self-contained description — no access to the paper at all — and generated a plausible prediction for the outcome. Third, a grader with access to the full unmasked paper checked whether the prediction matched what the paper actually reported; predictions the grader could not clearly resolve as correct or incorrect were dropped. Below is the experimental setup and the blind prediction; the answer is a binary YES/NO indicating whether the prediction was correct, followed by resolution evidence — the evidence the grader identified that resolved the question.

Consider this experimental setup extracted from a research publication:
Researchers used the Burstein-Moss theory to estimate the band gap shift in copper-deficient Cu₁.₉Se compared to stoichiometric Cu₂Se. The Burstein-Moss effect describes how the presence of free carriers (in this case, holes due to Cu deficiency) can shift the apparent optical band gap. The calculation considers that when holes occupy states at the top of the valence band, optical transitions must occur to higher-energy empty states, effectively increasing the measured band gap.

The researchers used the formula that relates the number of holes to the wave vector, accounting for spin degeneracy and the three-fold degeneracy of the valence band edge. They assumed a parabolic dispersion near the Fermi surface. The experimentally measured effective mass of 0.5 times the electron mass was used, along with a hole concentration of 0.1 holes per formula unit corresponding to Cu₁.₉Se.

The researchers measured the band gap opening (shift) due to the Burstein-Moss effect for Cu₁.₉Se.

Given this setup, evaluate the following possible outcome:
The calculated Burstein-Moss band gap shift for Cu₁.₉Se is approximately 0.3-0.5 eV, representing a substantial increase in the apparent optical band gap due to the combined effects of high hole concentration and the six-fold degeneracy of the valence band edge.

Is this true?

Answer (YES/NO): NO